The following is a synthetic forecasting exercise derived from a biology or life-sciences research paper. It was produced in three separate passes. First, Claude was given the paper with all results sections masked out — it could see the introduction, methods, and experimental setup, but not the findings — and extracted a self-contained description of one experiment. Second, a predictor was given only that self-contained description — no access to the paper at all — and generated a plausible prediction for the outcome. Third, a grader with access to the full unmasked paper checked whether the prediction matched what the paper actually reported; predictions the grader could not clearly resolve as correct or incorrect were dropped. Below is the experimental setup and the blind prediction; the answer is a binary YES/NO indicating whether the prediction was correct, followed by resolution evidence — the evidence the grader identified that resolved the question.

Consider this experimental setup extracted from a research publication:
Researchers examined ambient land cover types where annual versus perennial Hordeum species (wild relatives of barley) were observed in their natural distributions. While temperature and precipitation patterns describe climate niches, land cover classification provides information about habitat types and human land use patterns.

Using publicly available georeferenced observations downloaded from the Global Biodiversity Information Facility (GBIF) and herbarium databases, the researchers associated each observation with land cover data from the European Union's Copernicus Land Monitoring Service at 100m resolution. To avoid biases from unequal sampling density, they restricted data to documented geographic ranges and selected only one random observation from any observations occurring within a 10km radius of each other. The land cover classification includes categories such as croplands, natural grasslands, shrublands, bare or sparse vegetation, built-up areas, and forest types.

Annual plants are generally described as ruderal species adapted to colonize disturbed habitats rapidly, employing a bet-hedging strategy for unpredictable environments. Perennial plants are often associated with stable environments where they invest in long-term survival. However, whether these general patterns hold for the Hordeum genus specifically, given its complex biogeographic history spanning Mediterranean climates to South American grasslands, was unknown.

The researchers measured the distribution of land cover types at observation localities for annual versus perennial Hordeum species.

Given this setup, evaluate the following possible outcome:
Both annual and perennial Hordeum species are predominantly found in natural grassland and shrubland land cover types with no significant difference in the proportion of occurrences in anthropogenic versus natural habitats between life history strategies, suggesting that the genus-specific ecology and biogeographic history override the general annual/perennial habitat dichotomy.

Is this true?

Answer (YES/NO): NO